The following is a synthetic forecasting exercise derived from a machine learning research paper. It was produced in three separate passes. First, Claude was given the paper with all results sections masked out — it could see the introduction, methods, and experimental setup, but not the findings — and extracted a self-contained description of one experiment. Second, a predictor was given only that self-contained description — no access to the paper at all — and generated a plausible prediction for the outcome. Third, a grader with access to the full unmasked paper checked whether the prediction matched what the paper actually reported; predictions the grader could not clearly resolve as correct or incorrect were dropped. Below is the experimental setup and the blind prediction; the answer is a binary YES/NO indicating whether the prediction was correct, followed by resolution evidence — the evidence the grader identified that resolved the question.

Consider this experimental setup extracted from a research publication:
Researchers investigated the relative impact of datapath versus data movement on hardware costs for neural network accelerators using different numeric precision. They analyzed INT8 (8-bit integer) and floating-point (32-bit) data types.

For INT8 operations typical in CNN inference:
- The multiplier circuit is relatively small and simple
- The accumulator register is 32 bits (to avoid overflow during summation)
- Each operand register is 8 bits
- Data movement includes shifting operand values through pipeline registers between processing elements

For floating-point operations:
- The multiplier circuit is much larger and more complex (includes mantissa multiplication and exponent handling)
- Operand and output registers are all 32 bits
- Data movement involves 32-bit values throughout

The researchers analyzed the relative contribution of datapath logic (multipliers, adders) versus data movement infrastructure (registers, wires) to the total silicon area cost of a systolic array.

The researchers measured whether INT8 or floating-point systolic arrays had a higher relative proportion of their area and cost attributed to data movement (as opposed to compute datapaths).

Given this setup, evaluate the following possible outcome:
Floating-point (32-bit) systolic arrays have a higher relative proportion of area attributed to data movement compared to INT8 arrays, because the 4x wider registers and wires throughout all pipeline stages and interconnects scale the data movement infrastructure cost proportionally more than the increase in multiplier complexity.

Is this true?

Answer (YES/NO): NO